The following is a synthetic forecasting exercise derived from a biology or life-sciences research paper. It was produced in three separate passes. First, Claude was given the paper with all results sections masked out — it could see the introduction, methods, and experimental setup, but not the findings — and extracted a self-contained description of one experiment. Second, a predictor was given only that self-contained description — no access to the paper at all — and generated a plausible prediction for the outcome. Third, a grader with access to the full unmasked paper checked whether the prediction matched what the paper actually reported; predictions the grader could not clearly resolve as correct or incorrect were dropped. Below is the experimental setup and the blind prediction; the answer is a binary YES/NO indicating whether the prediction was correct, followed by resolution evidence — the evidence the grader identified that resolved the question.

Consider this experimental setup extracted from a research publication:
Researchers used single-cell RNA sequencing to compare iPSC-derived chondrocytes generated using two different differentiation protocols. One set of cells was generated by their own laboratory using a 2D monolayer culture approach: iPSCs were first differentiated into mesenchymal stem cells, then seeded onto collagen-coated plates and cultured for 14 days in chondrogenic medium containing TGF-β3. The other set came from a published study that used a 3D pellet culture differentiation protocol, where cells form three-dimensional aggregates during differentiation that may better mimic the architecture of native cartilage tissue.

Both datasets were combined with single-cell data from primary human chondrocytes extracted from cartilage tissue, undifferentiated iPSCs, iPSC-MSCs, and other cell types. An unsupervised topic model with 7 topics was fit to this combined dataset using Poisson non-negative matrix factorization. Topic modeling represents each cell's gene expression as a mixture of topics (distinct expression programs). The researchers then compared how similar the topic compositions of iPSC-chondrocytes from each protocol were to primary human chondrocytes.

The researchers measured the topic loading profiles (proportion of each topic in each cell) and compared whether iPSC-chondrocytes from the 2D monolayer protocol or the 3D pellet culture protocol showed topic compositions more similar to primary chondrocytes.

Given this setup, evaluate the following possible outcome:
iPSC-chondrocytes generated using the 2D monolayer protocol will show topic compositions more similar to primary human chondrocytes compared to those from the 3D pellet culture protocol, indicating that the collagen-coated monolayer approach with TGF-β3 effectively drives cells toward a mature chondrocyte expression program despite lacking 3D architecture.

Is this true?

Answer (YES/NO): NO